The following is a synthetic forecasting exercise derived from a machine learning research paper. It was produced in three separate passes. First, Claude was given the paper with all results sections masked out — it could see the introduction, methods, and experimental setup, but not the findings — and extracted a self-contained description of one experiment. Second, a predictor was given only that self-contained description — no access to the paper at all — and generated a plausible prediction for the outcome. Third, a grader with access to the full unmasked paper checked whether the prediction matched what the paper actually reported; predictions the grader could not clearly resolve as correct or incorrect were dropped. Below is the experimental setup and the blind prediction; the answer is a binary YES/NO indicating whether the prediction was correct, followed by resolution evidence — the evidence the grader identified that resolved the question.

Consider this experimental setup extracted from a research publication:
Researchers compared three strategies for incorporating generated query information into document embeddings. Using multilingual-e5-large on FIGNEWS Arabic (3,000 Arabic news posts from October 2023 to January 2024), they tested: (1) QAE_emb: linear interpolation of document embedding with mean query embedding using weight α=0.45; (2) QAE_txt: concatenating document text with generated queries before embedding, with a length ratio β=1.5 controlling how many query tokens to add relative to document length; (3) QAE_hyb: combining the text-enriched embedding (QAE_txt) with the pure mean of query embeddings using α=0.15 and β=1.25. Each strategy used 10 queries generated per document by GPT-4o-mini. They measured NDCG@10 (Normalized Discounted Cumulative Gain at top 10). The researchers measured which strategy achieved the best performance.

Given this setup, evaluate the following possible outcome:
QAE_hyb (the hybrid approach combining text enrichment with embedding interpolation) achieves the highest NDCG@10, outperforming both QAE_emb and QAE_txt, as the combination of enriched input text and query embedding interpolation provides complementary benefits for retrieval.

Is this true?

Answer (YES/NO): YES